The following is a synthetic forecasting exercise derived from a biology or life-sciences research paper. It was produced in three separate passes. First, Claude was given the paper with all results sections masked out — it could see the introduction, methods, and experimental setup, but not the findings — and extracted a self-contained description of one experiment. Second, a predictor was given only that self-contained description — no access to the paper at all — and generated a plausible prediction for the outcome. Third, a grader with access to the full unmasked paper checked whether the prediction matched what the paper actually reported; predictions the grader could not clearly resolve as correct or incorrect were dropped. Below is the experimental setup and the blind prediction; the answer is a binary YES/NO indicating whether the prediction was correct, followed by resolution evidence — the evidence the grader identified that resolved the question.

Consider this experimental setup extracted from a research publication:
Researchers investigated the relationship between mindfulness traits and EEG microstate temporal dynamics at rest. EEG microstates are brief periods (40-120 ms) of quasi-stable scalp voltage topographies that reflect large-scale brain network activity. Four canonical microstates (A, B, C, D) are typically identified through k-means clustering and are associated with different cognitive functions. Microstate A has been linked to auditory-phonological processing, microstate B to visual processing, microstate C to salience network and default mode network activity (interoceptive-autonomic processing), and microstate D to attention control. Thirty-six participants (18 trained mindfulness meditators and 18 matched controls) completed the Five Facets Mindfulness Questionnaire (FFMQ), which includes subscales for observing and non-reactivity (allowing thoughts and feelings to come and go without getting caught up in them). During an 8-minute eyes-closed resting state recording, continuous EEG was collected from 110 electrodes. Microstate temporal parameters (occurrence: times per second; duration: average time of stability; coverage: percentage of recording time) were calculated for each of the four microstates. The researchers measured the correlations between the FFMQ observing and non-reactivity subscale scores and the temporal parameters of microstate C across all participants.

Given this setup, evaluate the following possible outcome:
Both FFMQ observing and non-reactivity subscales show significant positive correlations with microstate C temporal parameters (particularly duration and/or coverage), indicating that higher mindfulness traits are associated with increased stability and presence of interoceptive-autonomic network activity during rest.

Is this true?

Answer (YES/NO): NO